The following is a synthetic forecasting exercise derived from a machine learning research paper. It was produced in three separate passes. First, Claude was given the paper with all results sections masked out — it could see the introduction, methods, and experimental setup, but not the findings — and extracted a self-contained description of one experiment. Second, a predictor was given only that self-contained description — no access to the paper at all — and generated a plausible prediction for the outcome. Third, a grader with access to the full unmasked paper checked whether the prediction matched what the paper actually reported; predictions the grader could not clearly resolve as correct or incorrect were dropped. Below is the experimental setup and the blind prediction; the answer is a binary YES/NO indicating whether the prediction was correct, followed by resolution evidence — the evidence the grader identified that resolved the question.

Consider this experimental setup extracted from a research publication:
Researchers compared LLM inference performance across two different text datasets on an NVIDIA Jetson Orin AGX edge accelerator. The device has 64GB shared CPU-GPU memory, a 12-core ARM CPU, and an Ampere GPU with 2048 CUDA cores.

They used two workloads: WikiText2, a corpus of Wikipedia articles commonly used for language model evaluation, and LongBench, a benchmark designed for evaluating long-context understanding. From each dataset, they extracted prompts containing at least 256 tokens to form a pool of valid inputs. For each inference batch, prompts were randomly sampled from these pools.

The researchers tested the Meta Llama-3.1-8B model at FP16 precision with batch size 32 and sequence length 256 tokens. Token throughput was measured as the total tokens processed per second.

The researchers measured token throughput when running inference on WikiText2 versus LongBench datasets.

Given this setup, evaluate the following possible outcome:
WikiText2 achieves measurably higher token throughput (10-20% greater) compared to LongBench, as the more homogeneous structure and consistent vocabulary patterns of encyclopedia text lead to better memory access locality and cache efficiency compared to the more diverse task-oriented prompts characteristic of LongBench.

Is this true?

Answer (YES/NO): NO